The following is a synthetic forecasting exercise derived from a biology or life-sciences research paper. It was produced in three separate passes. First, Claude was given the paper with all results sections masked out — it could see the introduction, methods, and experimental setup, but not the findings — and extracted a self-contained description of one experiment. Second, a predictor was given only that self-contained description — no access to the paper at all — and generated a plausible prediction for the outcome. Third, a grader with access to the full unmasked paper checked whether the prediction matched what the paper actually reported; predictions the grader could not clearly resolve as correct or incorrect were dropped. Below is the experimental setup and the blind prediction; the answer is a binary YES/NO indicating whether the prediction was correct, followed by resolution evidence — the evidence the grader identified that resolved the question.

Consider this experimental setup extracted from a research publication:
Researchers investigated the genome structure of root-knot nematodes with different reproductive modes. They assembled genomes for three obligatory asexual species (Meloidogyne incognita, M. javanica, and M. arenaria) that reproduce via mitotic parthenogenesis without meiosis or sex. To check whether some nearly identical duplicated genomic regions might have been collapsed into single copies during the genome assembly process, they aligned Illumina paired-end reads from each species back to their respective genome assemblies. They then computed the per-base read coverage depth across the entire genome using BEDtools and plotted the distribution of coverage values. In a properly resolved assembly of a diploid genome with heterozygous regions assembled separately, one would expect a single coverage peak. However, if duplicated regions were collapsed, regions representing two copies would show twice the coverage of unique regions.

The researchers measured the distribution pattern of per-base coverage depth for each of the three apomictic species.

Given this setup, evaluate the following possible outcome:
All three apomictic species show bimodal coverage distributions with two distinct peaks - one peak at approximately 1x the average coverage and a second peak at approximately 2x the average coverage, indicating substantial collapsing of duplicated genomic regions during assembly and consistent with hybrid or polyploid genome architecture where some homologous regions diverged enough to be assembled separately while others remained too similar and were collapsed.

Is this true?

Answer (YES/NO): YES